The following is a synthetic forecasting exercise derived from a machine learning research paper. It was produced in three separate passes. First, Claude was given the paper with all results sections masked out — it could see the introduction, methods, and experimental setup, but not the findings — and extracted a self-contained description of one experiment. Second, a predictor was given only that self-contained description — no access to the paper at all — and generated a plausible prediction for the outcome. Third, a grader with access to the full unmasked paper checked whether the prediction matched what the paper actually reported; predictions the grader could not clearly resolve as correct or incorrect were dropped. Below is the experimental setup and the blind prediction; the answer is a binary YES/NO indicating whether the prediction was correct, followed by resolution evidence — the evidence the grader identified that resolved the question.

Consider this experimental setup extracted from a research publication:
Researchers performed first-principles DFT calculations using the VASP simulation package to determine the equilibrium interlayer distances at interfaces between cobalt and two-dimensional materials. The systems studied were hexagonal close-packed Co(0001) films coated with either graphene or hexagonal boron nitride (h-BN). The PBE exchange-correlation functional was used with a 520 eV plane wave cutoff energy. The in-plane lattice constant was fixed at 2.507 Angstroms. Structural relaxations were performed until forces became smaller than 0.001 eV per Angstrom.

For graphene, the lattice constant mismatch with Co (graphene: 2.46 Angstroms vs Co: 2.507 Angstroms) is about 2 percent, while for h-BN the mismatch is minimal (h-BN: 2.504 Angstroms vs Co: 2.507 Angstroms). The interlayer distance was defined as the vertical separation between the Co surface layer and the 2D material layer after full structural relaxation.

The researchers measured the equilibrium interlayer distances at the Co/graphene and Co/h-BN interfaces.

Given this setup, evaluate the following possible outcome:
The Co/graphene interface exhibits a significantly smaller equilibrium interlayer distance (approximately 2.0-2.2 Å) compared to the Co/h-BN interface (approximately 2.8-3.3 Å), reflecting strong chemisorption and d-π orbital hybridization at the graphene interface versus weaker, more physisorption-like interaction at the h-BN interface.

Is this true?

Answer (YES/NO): NO